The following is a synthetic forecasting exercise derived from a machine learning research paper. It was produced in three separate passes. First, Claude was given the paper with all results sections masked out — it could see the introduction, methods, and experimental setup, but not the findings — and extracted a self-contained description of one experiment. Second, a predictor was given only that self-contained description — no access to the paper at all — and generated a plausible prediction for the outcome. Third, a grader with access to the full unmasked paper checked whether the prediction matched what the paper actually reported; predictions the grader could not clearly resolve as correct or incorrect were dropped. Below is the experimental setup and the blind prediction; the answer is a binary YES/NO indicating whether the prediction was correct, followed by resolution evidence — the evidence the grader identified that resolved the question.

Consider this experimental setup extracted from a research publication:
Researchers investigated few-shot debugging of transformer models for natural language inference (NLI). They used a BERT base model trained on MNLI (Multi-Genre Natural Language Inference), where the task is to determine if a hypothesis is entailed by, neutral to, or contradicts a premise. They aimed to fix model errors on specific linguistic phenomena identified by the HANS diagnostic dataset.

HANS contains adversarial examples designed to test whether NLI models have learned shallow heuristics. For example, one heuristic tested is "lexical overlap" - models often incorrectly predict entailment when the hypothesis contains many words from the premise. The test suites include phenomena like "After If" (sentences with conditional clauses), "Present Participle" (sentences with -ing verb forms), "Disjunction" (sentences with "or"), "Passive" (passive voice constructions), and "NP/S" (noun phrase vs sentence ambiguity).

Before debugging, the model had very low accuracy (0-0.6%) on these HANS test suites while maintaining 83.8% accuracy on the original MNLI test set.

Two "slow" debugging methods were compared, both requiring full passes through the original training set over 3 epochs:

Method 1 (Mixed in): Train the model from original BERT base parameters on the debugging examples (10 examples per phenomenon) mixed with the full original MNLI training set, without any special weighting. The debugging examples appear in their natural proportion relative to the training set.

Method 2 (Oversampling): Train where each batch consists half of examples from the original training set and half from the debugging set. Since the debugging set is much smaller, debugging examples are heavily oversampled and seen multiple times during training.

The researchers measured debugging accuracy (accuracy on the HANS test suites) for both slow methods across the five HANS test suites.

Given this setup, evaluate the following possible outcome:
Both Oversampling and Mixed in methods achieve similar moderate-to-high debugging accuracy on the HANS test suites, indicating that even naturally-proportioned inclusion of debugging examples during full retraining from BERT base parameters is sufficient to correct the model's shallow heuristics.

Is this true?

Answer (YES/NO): NO